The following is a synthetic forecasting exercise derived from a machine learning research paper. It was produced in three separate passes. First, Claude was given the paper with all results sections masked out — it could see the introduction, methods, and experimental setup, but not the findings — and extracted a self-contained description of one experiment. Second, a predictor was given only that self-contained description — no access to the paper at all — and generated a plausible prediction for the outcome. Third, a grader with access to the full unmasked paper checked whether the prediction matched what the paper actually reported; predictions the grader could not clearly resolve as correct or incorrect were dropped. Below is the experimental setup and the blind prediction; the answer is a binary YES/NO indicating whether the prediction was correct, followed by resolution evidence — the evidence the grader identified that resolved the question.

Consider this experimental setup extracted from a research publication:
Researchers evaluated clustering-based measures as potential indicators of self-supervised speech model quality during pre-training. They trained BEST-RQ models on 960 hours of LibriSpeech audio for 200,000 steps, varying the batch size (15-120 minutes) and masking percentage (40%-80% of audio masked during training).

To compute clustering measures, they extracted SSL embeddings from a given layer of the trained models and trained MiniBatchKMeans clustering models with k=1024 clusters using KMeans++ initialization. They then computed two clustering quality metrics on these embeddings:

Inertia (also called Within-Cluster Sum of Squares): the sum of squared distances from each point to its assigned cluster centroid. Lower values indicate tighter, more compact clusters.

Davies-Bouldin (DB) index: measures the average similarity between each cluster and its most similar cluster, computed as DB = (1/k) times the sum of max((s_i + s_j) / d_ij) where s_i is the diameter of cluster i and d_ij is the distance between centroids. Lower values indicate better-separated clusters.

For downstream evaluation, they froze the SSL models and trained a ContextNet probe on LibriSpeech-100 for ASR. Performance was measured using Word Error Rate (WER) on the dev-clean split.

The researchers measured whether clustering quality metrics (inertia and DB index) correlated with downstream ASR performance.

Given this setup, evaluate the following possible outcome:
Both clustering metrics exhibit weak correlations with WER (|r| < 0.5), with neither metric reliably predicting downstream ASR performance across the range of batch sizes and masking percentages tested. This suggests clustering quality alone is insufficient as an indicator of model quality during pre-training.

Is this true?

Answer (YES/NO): NO